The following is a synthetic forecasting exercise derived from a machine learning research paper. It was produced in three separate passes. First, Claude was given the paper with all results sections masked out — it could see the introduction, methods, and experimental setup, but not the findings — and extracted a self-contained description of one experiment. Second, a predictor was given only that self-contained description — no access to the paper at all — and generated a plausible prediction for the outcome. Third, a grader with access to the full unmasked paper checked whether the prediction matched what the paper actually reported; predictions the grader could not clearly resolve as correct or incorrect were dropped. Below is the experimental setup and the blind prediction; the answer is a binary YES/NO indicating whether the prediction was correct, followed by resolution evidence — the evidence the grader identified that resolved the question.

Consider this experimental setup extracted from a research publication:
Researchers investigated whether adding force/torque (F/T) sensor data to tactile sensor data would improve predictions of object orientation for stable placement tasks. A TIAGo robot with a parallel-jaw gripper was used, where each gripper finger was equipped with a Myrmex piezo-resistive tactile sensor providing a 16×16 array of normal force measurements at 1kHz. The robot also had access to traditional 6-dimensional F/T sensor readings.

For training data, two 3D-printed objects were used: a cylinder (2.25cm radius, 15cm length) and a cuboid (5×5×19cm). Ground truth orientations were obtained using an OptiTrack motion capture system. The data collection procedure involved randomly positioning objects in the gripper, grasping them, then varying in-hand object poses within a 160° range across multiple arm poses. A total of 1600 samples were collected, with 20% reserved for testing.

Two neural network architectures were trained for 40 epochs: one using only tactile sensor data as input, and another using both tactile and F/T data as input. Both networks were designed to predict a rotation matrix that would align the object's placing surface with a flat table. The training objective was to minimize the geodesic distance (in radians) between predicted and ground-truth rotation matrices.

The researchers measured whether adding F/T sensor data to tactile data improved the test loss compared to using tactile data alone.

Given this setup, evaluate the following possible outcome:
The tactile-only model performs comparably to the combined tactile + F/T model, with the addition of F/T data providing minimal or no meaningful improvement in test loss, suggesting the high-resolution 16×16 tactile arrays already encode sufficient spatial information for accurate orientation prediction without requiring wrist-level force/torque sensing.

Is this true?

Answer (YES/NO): YES